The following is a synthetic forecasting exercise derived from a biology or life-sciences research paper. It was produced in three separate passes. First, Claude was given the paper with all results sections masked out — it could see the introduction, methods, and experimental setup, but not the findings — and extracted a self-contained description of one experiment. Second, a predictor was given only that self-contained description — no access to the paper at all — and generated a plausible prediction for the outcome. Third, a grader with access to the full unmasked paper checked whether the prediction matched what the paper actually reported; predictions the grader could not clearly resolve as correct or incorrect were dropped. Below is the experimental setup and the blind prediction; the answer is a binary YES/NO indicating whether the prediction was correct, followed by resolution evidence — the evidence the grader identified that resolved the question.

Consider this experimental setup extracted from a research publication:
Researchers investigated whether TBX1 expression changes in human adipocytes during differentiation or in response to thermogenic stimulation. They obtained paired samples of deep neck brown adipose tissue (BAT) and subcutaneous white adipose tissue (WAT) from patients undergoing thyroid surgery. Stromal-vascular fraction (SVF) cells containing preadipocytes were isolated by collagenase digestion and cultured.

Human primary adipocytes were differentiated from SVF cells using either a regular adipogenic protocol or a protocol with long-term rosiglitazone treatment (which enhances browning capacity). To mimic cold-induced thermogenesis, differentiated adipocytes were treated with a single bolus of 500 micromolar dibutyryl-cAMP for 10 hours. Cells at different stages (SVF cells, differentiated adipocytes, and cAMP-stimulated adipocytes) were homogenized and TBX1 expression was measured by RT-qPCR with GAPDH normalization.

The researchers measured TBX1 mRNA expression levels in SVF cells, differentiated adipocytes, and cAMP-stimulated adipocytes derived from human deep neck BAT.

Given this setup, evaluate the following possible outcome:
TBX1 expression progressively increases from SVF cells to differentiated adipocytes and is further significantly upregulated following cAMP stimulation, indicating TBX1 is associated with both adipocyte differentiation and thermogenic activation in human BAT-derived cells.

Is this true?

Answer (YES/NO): NO